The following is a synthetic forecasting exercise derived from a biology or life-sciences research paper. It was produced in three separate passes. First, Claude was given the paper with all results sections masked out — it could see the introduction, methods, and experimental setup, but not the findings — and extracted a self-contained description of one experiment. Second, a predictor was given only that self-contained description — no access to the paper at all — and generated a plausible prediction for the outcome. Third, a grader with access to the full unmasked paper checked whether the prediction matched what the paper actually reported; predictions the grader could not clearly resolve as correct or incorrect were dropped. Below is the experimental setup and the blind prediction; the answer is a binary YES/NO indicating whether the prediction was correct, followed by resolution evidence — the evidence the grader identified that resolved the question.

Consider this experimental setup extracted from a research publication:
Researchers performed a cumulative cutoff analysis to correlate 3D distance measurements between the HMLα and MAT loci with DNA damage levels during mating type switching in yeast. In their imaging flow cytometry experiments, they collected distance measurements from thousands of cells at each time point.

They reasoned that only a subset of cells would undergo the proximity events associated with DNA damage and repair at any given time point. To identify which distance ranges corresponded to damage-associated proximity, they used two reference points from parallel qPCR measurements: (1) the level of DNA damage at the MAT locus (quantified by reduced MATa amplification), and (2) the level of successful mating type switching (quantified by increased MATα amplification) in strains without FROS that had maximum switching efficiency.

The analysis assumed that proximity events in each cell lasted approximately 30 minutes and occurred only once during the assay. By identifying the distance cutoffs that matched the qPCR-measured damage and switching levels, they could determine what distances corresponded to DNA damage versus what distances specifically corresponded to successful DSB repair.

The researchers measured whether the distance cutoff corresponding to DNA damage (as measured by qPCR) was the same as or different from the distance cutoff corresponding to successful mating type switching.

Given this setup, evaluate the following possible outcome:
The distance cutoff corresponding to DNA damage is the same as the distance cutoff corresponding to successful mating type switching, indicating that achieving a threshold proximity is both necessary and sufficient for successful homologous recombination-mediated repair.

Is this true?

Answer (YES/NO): NO